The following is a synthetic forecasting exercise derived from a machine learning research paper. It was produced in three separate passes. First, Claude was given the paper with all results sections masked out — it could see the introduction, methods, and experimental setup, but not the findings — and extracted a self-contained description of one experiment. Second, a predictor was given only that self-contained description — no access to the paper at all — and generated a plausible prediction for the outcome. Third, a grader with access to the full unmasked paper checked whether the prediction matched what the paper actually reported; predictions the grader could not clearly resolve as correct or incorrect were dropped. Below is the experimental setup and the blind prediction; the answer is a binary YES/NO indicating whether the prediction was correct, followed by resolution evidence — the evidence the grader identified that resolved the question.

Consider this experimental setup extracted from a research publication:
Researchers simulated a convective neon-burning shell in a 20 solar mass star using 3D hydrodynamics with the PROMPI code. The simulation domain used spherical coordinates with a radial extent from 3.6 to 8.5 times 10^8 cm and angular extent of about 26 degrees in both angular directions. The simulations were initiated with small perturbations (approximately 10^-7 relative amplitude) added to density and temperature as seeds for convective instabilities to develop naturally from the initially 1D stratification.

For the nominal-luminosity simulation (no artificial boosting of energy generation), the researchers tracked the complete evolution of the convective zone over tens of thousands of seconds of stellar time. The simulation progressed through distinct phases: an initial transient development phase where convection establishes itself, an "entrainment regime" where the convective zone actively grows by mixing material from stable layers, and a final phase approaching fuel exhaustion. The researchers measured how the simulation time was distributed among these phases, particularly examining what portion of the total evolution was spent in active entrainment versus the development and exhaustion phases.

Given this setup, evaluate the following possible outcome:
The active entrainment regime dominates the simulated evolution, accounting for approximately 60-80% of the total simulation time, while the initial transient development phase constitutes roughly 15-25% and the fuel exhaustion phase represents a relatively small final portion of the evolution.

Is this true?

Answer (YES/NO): NO